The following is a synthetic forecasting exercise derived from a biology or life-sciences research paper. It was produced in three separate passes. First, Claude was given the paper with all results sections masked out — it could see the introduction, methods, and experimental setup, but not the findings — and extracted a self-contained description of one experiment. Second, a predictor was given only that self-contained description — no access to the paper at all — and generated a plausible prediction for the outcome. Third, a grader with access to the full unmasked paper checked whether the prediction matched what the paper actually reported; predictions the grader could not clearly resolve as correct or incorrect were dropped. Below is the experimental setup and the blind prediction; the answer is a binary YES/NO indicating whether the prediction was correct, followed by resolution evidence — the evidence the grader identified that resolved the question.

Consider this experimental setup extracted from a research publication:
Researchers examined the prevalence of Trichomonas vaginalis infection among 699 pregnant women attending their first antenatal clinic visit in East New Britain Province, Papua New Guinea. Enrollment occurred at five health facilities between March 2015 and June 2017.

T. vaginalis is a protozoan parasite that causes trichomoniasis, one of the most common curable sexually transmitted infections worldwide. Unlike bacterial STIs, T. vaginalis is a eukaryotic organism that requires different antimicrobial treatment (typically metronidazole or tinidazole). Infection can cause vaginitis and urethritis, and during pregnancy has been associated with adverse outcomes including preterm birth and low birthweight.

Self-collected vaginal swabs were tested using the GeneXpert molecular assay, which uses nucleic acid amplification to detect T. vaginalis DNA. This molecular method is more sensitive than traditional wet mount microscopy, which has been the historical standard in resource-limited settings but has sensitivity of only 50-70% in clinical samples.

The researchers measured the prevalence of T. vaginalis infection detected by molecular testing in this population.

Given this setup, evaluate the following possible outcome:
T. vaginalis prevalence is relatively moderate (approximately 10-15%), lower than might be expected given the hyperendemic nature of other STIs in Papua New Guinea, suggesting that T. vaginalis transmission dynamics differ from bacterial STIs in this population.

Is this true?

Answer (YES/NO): NO